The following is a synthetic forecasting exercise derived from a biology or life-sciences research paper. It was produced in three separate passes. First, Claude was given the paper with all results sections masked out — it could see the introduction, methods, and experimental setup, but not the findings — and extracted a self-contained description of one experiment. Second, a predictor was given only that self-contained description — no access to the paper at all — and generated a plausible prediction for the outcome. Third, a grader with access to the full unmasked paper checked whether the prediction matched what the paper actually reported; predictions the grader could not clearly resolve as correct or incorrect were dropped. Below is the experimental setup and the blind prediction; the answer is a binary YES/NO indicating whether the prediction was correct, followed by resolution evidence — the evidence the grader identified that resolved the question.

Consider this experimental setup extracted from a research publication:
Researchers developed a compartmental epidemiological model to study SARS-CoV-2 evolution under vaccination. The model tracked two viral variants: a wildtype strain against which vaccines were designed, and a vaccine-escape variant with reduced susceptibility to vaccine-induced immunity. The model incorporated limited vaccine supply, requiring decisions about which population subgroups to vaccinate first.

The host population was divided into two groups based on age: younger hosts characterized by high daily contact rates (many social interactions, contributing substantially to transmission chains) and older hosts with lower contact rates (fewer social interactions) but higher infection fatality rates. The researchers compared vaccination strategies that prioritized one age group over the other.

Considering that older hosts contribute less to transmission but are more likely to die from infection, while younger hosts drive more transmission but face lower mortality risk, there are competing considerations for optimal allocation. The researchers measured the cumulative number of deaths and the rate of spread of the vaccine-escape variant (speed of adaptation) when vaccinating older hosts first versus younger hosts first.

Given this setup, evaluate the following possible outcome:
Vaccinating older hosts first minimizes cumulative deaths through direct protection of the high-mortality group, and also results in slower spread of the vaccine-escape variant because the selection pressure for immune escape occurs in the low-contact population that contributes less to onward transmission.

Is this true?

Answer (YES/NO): YES